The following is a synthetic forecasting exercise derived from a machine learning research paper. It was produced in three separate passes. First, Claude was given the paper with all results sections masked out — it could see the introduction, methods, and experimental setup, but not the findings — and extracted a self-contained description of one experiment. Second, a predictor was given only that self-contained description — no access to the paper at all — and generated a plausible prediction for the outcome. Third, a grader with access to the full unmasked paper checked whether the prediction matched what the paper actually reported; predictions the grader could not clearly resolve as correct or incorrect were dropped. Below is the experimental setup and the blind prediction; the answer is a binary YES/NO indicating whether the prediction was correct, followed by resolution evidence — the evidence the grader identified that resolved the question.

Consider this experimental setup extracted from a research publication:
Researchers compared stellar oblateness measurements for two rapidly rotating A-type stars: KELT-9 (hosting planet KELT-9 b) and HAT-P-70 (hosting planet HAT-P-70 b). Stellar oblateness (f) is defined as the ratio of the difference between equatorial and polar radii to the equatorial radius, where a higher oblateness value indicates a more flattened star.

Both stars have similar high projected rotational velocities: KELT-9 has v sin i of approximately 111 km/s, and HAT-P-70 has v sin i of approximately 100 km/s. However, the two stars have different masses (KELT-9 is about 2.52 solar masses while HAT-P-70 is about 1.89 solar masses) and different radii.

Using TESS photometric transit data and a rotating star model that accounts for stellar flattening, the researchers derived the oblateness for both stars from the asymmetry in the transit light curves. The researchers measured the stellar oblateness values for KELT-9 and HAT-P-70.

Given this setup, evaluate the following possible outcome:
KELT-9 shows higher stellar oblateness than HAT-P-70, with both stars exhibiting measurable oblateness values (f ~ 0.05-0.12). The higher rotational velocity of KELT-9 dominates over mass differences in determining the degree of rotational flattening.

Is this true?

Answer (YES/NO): NO